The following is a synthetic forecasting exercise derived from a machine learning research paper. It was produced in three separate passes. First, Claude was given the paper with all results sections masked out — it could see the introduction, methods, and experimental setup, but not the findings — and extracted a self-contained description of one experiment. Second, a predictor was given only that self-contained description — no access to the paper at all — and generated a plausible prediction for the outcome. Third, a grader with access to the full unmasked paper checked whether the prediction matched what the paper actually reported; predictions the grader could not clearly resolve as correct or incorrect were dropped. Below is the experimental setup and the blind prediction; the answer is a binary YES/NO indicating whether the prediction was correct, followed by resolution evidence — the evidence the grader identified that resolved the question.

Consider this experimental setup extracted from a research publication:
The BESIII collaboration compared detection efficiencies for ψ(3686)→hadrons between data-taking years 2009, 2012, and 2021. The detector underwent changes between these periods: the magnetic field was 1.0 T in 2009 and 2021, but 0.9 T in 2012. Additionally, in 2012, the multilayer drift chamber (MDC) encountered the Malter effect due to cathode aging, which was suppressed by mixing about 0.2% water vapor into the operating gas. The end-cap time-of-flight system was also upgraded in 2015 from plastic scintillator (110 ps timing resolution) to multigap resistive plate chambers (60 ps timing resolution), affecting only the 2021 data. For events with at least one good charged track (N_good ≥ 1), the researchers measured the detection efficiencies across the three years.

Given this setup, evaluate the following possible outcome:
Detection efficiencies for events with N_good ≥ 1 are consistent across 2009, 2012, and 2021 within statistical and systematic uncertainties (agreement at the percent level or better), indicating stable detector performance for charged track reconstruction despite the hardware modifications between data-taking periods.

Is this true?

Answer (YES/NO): YES